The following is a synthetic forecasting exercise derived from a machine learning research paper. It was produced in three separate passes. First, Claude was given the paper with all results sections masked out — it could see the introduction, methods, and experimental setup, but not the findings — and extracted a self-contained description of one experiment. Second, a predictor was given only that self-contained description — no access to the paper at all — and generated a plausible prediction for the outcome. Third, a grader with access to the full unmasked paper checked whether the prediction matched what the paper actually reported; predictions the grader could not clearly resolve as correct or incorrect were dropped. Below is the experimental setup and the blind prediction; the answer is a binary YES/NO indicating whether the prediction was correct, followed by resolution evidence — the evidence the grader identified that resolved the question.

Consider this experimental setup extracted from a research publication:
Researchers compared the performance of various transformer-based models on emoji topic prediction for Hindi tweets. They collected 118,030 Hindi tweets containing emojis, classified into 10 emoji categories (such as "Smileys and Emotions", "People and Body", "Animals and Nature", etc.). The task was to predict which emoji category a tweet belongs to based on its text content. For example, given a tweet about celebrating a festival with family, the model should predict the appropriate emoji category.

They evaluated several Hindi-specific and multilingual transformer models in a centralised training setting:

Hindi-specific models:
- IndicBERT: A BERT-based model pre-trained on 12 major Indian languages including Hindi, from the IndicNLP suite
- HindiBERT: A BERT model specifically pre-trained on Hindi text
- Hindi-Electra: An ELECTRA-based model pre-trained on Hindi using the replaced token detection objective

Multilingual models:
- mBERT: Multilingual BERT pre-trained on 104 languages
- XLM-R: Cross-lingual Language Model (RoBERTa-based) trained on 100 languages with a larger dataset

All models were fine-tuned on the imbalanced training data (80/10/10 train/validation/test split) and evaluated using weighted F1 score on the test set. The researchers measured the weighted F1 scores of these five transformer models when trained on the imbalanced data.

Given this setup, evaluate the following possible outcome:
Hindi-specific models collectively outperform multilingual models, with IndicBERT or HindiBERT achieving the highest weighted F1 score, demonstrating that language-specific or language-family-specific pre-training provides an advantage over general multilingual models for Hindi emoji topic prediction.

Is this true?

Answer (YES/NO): NO